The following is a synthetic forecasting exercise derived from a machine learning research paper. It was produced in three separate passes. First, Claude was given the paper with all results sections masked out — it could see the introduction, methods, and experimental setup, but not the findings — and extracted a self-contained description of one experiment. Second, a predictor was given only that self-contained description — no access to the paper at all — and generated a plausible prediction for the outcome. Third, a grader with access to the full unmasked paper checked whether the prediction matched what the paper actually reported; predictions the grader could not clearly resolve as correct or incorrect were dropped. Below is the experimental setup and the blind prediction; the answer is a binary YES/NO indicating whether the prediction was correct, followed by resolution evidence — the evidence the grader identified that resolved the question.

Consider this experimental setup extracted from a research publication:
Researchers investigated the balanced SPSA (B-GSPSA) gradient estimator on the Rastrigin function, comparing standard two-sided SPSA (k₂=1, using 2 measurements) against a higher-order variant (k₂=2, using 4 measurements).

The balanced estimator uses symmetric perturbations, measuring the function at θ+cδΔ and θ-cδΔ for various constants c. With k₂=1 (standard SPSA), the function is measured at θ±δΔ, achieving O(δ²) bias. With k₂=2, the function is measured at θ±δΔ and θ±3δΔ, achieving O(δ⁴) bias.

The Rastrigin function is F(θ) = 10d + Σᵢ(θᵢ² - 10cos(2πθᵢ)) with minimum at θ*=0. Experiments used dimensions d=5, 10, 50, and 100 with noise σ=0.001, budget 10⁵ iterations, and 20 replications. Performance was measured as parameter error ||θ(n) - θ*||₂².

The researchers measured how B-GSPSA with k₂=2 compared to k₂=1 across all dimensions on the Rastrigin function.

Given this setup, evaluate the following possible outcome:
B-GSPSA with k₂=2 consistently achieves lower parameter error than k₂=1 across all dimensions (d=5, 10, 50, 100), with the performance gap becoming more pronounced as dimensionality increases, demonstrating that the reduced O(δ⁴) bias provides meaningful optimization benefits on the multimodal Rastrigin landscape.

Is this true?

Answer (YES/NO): NO